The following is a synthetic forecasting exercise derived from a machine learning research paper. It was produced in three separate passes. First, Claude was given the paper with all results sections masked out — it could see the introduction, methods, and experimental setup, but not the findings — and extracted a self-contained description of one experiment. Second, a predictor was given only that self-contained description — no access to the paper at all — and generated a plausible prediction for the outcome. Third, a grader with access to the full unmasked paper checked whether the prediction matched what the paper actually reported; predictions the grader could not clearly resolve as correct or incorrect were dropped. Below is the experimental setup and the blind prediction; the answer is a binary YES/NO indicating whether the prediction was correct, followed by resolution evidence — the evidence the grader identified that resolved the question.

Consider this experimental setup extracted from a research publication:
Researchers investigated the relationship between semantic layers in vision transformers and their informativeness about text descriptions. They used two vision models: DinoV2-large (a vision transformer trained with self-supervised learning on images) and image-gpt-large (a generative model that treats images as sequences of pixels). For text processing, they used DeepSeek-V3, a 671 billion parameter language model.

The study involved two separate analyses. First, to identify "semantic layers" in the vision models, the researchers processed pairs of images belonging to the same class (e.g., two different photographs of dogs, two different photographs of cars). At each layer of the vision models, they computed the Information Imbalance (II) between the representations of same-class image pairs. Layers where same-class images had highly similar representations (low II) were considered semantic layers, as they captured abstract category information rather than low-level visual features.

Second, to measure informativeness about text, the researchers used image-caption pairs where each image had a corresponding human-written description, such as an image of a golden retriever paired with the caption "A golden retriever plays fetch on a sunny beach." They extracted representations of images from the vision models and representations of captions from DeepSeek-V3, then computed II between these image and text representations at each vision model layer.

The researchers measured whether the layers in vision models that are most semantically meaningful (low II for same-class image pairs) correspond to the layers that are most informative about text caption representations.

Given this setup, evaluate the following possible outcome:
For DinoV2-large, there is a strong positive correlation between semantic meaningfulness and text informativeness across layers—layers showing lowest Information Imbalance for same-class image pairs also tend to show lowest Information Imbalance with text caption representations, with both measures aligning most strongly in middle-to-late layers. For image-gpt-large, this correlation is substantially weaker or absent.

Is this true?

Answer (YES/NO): NO